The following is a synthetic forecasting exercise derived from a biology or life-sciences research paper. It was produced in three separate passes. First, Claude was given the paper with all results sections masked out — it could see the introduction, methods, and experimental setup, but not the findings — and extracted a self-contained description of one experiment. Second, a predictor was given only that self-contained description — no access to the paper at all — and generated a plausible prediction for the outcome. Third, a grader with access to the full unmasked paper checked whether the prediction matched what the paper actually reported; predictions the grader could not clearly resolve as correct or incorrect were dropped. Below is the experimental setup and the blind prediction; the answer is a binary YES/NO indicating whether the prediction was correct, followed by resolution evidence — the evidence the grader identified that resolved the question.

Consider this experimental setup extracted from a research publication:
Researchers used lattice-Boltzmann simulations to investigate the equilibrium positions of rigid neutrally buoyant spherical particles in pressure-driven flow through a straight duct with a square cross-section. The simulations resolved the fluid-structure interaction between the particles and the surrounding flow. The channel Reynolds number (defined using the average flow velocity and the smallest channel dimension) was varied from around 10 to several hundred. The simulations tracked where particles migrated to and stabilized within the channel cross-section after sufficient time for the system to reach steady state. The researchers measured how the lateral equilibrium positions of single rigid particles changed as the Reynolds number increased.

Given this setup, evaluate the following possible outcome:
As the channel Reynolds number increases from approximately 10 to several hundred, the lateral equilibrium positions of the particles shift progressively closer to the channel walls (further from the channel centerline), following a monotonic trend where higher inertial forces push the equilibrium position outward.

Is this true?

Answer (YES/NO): NO